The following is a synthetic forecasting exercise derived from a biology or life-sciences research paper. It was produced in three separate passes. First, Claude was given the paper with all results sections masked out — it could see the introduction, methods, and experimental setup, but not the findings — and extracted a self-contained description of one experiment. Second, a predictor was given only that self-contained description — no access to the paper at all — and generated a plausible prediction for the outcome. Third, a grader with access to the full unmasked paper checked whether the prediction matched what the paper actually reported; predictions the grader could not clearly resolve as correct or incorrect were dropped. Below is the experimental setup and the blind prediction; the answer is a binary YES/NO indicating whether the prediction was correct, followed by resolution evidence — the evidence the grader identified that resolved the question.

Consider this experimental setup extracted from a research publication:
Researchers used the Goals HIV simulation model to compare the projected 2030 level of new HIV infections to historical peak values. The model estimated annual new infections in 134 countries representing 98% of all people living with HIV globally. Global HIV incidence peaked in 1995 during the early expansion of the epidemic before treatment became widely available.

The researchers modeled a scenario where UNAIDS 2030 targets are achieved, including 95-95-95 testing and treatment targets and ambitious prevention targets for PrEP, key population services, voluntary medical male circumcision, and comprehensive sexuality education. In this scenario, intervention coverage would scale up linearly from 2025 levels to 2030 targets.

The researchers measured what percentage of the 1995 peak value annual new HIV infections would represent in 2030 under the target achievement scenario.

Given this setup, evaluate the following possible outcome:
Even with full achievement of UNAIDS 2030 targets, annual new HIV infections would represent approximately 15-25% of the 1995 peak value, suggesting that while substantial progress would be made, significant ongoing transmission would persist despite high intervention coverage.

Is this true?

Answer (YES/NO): NO